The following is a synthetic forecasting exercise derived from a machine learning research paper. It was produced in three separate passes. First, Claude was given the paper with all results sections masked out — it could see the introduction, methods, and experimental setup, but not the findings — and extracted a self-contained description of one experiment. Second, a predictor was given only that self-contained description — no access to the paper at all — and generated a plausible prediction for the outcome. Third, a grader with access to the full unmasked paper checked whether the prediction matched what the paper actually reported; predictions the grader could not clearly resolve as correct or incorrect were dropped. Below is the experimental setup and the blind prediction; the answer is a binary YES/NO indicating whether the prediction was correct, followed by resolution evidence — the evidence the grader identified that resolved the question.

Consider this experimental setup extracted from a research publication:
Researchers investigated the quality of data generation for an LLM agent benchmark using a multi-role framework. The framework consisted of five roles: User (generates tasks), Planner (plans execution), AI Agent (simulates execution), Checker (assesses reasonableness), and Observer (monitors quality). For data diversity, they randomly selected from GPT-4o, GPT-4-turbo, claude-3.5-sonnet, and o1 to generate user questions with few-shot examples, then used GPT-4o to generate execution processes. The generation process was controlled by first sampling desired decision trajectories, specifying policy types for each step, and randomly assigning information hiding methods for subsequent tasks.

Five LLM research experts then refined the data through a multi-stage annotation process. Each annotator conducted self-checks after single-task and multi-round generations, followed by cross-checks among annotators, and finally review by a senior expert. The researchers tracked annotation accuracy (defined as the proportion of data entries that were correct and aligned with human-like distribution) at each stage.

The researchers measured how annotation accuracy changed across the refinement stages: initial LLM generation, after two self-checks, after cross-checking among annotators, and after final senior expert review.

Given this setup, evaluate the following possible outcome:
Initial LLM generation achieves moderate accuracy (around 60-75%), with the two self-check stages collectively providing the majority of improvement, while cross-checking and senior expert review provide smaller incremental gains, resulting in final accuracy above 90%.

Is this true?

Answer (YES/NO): YES